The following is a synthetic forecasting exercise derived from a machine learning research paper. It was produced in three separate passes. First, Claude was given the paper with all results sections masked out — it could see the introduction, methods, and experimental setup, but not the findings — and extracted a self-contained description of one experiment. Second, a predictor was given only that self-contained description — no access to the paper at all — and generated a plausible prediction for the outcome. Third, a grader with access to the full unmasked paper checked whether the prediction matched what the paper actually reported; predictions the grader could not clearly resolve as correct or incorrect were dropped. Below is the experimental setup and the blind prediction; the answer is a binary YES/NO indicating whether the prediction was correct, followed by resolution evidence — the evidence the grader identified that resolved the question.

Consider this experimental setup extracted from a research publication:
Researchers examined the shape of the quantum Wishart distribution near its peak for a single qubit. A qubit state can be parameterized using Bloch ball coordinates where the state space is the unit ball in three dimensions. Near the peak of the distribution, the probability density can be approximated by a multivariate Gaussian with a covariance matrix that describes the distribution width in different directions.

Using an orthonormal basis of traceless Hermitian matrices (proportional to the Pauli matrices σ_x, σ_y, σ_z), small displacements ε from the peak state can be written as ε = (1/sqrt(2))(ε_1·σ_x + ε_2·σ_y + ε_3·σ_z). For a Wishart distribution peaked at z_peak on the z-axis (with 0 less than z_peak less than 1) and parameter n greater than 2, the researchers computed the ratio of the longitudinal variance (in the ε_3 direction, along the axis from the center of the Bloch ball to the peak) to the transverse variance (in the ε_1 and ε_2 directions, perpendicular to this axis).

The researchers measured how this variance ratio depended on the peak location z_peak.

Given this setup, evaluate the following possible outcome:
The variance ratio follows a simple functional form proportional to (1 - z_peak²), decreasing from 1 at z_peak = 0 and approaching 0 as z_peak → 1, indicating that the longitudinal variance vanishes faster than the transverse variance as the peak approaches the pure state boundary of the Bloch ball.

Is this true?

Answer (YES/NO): NO